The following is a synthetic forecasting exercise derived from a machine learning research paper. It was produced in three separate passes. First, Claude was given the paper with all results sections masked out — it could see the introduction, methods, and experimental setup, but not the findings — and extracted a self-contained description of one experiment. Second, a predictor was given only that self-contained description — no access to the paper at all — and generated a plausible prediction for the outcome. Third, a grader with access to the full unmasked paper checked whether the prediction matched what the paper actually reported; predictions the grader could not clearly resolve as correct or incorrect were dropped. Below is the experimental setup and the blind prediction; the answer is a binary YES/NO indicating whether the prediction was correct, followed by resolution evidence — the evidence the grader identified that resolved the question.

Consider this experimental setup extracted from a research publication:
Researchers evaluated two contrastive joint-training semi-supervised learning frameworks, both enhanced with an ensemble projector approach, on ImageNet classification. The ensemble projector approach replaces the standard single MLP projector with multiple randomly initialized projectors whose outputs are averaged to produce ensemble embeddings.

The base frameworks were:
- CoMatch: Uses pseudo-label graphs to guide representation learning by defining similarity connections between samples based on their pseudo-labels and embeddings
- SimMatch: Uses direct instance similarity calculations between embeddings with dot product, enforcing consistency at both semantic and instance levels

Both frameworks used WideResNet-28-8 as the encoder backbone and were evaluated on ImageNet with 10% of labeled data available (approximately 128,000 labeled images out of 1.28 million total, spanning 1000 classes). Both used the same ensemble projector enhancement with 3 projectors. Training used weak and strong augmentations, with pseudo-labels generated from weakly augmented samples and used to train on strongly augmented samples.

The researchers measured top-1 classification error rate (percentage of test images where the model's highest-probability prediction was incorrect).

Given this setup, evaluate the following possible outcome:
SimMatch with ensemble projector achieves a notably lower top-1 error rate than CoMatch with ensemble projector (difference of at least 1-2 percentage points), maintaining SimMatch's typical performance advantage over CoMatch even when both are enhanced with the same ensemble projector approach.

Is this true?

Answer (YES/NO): YES